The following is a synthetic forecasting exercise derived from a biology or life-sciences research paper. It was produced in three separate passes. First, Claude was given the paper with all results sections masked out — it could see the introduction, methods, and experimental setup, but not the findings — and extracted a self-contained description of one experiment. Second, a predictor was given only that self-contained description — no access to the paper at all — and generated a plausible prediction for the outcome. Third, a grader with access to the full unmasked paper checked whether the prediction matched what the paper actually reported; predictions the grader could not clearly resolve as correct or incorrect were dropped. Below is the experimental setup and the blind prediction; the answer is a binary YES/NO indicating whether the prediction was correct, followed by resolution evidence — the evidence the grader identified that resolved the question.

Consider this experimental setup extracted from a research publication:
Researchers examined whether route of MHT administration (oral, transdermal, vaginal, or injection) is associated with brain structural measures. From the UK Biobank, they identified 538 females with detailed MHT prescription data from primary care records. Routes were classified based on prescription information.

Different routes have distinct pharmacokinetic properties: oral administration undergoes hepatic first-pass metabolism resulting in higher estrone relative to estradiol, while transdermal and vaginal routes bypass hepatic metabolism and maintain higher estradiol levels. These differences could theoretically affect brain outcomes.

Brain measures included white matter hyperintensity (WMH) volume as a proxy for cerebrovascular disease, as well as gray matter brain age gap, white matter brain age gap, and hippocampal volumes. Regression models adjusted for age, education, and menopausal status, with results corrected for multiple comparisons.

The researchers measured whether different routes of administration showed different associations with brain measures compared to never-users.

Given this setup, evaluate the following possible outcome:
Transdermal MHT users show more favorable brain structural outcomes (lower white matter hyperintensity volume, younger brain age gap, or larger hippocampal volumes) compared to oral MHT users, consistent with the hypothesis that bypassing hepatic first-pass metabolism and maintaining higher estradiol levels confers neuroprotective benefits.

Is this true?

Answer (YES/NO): NO